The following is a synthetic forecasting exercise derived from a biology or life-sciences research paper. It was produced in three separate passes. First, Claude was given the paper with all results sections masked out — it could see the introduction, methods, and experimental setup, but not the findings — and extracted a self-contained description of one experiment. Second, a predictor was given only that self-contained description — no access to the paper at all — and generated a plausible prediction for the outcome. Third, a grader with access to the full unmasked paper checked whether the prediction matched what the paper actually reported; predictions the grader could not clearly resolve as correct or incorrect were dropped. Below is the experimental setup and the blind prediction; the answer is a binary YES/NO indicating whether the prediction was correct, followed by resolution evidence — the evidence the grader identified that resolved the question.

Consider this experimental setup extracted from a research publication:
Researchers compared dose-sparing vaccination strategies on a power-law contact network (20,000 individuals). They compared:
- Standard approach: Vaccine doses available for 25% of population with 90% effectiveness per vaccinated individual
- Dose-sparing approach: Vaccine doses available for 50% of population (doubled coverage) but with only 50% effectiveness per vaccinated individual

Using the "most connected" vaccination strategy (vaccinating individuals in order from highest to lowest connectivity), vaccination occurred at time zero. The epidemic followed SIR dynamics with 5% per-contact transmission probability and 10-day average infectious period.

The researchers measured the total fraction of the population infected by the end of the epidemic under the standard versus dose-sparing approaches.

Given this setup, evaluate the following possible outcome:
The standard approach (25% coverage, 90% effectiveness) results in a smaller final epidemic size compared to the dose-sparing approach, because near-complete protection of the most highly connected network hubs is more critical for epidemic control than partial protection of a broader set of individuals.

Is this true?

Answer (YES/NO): YES